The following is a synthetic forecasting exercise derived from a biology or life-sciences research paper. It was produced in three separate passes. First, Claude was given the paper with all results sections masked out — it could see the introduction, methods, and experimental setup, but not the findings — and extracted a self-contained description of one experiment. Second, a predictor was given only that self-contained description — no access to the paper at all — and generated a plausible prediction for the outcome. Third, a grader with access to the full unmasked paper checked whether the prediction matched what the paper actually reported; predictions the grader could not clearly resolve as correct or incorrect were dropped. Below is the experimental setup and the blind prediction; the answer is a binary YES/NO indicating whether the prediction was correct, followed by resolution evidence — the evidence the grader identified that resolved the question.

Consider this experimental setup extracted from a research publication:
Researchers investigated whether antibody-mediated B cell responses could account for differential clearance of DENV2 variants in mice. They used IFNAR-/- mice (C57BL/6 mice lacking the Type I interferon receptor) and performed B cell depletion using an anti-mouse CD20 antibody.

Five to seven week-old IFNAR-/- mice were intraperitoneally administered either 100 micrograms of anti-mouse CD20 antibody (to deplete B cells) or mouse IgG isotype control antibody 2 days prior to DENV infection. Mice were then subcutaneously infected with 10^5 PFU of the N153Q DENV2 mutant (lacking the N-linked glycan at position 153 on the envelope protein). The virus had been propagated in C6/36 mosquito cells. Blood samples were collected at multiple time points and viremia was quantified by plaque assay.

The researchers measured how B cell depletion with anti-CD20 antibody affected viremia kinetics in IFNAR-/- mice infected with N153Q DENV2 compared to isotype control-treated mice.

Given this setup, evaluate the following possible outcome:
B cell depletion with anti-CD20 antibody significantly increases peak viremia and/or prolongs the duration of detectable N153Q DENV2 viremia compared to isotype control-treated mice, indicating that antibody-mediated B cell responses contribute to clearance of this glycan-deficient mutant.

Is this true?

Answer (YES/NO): YES